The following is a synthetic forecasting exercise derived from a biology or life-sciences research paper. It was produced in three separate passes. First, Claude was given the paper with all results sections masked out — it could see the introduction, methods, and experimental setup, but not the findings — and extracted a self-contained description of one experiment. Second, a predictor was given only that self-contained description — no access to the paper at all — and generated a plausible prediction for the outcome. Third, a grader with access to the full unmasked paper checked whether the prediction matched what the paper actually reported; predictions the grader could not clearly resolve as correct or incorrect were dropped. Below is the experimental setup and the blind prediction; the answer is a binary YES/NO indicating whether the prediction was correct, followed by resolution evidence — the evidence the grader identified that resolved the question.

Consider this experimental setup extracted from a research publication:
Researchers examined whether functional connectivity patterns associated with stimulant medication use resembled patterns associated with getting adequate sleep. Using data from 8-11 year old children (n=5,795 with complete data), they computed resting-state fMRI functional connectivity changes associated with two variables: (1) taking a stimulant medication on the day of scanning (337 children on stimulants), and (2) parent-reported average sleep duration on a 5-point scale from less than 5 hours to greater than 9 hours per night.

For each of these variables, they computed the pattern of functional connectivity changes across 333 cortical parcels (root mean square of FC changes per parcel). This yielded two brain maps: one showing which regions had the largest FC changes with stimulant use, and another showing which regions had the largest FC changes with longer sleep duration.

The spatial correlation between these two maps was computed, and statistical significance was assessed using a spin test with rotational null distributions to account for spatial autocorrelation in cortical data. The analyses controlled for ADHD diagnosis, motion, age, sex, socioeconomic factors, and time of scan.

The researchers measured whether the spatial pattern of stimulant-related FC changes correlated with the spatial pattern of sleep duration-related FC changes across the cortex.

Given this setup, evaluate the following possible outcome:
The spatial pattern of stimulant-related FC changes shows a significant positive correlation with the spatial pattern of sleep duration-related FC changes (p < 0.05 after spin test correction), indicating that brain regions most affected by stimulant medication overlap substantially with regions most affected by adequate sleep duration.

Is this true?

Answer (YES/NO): YES